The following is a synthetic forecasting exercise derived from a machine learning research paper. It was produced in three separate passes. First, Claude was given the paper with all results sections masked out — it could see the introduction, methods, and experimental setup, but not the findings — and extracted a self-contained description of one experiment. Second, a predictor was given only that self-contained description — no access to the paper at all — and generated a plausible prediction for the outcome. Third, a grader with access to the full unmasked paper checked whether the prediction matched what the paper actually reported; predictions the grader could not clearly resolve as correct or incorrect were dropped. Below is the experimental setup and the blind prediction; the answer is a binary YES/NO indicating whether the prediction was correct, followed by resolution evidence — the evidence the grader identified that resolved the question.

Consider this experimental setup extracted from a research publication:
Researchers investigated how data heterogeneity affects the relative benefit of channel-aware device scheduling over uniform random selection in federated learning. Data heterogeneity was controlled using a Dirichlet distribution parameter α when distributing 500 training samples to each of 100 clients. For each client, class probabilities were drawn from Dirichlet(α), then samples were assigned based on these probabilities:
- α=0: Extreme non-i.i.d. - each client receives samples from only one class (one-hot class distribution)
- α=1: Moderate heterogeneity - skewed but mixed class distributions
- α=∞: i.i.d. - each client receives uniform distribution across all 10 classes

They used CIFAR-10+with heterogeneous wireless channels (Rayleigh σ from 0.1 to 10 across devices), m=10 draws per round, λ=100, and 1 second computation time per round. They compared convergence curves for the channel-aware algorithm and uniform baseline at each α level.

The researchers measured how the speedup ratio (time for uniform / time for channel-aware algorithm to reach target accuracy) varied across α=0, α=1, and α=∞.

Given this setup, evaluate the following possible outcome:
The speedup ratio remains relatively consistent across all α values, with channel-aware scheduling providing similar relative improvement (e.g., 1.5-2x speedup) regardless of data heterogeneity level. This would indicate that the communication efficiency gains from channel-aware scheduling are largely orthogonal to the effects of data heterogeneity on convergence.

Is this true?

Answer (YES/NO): NO